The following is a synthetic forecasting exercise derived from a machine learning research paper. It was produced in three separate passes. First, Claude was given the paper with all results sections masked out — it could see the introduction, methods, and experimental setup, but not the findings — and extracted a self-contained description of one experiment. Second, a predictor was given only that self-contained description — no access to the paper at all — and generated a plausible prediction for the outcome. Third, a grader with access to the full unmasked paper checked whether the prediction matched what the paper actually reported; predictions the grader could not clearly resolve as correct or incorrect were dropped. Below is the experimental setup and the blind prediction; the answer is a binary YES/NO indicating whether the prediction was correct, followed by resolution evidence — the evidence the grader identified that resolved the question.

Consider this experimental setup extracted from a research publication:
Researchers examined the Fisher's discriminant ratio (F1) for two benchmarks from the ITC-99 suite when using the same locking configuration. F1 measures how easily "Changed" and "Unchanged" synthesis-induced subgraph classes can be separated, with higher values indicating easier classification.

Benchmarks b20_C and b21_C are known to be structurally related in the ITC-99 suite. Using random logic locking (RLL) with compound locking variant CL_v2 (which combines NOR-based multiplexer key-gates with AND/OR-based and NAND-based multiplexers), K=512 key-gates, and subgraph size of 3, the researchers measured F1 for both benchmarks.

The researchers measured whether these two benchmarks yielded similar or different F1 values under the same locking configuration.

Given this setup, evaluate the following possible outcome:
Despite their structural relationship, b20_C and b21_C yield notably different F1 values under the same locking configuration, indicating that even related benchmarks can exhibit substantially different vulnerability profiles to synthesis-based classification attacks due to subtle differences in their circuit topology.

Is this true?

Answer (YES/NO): NO